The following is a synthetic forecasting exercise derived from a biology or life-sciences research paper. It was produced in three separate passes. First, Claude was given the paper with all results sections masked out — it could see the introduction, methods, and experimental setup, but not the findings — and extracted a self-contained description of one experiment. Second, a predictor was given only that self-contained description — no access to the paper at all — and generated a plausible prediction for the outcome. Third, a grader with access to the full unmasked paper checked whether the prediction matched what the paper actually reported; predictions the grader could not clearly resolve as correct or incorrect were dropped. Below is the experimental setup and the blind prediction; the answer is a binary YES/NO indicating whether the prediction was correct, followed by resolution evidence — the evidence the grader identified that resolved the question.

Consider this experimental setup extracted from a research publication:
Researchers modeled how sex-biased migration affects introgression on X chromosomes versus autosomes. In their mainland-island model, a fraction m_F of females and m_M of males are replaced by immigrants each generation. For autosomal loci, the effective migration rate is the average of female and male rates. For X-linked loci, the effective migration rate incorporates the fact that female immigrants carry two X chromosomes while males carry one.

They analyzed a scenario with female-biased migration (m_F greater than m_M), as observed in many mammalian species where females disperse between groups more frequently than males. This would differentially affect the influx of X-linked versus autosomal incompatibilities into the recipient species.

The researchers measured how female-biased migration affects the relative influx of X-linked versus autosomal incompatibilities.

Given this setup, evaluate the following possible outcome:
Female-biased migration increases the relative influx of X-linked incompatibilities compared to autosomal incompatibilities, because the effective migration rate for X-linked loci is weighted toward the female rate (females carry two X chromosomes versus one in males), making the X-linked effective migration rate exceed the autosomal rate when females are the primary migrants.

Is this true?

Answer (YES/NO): YES